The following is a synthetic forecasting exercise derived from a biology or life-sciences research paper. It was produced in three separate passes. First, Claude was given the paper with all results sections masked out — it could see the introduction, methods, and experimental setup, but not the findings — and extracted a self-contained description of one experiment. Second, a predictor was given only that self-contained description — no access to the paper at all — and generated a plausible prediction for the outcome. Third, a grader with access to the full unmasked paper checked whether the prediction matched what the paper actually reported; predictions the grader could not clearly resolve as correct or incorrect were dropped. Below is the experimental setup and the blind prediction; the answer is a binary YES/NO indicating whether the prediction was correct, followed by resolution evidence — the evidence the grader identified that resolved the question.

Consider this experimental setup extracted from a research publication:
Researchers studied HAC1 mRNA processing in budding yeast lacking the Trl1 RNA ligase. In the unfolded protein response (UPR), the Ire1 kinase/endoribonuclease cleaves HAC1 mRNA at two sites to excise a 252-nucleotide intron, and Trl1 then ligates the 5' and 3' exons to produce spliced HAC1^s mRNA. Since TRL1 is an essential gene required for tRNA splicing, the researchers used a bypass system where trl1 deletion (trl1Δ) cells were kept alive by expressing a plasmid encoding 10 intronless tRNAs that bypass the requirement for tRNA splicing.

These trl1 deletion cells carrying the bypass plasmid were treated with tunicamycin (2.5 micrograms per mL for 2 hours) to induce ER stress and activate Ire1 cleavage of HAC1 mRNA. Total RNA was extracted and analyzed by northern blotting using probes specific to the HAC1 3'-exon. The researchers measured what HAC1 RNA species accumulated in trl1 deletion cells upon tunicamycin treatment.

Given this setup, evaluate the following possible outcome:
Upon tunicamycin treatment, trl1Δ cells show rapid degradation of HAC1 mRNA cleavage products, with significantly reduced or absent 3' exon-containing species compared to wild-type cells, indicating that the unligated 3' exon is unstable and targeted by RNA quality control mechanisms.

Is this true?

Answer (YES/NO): NO